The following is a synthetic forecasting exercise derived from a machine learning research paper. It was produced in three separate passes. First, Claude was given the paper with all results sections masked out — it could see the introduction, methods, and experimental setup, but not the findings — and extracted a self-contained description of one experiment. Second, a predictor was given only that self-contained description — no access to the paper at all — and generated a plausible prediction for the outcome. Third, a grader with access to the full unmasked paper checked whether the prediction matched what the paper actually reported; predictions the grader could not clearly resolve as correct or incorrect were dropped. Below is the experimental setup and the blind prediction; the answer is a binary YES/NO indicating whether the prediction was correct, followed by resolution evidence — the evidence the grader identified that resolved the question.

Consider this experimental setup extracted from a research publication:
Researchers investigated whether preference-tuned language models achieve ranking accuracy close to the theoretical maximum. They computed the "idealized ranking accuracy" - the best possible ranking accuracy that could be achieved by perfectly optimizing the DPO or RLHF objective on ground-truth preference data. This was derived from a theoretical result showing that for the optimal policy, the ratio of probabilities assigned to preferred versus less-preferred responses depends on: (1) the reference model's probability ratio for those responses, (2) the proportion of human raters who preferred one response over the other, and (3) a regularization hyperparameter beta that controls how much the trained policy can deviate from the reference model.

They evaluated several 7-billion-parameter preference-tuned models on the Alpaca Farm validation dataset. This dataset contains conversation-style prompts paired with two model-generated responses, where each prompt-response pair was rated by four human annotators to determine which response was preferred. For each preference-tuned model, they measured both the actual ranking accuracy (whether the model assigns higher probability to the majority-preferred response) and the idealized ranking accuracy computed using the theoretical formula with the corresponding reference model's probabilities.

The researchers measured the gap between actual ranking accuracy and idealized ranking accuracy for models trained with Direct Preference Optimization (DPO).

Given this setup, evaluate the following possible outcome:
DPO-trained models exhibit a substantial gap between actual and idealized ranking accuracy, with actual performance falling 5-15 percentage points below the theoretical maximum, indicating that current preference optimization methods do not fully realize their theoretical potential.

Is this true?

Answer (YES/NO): NO